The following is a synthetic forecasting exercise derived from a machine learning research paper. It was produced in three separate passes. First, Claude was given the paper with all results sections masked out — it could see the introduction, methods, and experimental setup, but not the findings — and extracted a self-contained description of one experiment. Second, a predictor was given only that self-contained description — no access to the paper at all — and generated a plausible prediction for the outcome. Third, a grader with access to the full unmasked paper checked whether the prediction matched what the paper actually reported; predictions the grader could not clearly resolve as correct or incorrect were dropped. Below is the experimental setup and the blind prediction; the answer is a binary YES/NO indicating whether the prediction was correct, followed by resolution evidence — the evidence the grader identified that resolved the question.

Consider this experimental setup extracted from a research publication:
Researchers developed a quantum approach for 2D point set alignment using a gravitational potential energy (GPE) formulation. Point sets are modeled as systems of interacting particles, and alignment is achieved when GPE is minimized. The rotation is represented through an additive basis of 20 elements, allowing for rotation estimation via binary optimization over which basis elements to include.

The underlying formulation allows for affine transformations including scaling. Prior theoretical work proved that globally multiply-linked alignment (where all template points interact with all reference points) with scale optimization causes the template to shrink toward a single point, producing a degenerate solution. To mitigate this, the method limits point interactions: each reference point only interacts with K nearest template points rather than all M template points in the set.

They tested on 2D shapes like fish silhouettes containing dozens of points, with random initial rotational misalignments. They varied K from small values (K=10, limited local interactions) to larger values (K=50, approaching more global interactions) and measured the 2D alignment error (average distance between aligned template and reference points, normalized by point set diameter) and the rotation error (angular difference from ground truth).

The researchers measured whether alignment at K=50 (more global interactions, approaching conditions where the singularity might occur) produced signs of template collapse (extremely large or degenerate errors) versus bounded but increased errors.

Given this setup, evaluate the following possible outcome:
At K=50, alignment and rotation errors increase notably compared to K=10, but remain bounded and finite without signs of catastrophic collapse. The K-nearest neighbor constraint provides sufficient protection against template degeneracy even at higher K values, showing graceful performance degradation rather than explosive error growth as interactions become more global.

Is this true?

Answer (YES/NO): YES